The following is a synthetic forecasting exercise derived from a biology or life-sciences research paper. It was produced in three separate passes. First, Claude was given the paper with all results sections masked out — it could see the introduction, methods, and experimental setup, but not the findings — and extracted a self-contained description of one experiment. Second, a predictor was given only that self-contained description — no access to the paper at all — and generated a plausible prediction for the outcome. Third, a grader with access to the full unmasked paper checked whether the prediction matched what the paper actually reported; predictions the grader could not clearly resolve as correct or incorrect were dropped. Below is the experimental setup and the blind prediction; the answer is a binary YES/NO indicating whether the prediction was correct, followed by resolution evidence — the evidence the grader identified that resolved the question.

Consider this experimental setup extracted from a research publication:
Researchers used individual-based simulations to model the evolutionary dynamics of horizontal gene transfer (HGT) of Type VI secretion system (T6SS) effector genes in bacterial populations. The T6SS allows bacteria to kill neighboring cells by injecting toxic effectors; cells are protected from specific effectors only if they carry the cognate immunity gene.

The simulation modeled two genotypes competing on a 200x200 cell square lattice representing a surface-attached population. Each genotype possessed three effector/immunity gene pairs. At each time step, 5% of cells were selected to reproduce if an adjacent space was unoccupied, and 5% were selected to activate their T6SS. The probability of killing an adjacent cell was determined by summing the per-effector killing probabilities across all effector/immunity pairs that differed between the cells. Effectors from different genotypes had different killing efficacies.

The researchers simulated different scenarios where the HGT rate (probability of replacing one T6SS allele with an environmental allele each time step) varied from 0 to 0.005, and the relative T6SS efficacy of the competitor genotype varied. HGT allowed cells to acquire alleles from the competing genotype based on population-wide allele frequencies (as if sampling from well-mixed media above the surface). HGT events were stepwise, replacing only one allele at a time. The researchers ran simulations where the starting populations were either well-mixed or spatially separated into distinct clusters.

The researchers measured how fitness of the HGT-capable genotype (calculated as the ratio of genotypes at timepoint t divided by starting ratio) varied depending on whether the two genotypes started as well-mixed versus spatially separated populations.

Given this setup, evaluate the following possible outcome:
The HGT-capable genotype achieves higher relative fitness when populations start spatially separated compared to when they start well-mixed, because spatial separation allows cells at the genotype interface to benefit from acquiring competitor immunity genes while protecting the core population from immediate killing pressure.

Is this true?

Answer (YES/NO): YES